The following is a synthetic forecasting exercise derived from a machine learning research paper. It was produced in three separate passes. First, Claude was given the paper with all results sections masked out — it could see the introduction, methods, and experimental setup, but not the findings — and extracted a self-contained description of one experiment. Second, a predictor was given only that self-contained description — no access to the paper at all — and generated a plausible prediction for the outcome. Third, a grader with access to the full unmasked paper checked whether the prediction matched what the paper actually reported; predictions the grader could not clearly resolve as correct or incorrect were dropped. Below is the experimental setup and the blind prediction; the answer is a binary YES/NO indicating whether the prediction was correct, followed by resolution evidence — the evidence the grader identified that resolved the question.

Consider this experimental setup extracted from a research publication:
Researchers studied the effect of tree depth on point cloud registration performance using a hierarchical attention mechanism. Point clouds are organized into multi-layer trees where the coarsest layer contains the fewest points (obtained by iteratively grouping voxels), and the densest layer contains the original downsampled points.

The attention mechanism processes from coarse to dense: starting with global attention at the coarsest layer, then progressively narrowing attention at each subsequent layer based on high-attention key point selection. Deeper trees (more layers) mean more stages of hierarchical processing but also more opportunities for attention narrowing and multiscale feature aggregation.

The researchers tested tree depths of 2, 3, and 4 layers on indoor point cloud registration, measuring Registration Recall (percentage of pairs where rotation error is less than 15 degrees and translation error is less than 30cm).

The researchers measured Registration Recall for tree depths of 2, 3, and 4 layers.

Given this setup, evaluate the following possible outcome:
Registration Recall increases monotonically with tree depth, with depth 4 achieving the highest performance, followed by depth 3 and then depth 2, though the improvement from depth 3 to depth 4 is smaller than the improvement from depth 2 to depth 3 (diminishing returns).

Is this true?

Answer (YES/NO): NO